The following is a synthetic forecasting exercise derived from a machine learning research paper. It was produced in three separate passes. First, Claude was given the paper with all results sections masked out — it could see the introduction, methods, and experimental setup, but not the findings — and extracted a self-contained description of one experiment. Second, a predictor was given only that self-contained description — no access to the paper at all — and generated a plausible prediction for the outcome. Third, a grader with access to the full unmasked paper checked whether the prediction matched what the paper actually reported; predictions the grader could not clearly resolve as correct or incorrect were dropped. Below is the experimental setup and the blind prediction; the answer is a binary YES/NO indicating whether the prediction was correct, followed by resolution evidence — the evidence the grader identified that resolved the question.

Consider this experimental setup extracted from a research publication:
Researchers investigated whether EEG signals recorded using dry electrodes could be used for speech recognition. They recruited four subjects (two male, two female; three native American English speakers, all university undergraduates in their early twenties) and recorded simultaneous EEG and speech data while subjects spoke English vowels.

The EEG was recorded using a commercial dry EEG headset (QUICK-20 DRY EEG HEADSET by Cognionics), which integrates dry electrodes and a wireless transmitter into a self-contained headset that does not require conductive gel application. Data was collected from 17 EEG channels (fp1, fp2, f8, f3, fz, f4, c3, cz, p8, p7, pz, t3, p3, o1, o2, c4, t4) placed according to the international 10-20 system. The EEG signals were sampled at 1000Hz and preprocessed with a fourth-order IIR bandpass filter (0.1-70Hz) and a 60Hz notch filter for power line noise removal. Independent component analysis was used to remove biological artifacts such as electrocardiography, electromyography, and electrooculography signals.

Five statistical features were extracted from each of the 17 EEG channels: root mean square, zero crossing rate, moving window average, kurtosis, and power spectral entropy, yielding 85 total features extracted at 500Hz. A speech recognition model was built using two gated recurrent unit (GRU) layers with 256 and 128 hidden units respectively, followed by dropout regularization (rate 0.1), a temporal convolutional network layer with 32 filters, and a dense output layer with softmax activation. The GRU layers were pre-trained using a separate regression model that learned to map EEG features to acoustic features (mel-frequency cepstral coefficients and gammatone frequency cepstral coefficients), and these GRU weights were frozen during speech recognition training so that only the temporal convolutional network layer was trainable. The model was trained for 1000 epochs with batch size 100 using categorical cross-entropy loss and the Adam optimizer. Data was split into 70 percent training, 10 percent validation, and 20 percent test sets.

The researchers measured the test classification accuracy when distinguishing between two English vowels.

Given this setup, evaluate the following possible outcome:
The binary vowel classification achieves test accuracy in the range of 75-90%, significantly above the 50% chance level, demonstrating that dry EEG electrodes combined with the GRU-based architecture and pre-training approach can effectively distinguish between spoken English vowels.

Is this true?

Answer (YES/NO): YES